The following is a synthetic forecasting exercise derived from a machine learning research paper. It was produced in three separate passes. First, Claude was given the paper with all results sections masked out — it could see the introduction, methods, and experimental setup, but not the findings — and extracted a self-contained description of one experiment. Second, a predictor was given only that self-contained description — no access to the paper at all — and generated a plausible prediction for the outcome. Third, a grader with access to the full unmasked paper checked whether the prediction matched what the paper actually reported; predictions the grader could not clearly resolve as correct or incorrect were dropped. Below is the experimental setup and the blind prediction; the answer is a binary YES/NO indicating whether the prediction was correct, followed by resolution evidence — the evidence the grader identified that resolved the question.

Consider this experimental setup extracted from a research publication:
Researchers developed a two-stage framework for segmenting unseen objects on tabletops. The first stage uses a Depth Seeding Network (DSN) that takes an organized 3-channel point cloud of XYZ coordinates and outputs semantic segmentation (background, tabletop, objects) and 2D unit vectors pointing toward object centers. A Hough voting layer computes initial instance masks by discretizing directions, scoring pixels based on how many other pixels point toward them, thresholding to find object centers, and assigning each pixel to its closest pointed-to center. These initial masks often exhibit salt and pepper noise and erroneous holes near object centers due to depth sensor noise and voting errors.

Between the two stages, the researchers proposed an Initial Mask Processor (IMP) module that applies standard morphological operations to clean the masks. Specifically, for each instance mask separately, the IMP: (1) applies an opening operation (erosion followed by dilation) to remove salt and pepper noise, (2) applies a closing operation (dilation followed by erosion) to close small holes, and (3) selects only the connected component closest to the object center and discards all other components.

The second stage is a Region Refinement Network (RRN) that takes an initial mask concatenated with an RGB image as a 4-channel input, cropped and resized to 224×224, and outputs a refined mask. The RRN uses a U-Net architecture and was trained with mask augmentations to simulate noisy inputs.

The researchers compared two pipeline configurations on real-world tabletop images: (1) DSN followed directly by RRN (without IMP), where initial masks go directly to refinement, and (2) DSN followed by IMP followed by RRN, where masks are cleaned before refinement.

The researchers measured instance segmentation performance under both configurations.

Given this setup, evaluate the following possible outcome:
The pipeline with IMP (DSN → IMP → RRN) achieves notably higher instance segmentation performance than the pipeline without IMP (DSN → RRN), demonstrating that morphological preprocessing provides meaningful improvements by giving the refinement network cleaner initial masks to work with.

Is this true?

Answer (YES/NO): YES